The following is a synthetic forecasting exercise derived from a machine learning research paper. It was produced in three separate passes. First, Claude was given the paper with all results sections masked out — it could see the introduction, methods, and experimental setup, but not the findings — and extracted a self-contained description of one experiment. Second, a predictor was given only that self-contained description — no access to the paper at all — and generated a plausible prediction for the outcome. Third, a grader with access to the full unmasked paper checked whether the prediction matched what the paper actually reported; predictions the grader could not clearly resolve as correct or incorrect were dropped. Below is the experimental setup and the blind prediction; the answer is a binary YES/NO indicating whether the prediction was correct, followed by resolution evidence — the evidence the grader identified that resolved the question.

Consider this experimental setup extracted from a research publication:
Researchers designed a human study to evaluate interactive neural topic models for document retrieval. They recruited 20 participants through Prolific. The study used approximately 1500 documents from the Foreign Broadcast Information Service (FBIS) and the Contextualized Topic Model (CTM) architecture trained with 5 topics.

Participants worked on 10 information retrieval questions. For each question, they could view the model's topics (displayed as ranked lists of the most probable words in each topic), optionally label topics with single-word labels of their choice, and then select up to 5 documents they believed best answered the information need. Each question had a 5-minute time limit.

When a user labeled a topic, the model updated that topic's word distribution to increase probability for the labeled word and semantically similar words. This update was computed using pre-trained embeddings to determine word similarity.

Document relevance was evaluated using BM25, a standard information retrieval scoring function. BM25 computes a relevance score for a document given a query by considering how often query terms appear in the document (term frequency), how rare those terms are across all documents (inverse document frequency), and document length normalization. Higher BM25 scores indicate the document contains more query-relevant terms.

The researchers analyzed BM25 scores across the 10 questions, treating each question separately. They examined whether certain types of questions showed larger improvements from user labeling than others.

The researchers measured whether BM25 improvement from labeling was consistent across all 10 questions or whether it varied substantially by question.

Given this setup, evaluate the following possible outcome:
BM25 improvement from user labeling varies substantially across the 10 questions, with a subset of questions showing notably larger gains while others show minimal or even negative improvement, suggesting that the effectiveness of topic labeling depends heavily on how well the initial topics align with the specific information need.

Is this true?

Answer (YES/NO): NO